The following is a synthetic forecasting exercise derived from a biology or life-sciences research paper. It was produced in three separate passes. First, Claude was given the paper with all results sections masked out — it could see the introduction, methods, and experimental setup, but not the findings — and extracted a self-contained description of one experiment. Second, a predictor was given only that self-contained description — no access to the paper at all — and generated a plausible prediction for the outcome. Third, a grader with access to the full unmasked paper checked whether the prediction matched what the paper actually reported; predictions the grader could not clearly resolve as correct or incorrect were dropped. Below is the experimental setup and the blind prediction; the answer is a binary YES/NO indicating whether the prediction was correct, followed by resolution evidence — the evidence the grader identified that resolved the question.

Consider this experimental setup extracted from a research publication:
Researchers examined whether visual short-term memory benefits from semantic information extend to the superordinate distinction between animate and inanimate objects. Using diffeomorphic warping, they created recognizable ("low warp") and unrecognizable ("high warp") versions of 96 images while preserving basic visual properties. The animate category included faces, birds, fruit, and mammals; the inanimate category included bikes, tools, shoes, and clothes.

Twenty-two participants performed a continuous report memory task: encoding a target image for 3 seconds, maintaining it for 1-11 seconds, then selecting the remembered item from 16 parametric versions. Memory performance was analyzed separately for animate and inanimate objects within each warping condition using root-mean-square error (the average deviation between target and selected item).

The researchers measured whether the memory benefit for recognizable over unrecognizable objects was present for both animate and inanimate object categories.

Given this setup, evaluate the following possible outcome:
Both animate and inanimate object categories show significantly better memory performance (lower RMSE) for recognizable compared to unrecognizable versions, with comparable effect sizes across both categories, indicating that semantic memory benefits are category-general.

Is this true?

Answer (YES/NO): YES